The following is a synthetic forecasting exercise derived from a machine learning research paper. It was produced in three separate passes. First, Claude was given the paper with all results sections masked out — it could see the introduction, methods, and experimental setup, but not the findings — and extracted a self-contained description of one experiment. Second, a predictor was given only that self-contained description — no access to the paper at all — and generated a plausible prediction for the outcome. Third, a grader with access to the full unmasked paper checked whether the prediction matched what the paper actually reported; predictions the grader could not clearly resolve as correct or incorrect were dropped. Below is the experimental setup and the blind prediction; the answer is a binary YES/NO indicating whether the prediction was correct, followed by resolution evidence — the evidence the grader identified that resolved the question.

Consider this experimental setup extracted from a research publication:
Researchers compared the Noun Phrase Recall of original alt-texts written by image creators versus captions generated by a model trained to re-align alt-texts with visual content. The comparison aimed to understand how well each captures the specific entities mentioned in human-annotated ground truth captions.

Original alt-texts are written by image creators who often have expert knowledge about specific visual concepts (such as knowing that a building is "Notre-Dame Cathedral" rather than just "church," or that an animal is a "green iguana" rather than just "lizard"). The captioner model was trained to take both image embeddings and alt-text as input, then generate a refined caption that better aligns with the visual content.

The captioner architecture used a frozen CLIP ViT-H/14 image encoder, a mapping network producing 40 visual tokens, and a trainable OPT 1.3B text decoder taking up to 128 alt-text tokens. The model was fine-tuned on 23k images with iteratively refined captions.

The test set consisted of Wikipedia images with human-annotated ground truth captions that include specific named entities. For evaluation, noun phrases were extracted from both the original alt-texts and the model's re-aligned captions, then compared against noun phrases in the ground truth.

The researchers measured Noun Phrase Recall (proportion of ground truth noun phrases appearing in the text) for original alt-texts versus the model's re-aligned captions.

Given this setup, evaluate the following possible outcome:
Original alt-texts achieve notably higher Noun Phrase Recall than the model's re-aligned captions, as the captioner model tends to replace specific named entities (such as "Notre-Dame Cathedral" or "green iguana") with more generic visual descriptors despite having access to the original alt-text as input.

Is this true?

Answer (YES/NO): NO